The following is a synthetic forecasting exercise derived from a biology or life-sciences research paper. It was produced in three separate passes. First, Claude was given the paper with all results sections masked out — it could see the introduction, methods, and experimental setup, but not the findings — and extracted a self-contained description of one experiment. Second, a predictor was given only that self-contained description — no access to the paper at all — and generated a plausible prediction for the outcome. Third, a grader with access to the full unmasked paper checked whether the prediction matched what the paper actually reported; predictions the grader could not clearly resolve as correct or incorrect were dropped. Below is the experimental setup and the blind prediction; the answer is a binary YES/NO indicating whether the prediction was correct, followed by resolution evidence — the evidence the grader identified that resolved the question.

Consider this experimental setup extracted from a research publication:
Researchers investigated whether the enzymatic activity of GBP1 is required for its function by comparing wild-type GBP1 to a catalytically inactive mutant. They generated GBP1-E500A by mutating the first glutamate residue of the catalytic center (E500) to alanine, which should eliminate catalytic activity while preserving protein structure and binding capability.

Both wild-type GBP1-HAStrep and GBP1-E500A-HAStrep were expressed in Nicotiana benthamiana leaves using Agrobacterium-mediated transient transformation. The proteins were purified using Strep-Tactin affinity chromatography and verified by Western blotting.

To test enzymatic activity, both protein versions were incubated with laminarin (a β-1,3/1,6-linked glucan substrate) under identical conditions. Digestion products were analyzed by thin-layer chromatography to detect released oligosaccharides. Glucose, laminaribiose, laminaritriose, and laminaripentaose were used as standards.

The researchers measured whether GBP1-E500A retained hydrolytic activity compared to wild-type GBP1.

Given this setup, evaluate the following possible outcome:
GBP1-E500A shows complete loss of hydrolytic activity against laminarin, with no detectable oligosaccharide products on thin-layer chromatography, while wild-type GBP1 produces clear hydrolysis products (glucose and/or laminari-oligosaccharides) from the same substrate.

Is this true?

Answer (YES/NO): YES